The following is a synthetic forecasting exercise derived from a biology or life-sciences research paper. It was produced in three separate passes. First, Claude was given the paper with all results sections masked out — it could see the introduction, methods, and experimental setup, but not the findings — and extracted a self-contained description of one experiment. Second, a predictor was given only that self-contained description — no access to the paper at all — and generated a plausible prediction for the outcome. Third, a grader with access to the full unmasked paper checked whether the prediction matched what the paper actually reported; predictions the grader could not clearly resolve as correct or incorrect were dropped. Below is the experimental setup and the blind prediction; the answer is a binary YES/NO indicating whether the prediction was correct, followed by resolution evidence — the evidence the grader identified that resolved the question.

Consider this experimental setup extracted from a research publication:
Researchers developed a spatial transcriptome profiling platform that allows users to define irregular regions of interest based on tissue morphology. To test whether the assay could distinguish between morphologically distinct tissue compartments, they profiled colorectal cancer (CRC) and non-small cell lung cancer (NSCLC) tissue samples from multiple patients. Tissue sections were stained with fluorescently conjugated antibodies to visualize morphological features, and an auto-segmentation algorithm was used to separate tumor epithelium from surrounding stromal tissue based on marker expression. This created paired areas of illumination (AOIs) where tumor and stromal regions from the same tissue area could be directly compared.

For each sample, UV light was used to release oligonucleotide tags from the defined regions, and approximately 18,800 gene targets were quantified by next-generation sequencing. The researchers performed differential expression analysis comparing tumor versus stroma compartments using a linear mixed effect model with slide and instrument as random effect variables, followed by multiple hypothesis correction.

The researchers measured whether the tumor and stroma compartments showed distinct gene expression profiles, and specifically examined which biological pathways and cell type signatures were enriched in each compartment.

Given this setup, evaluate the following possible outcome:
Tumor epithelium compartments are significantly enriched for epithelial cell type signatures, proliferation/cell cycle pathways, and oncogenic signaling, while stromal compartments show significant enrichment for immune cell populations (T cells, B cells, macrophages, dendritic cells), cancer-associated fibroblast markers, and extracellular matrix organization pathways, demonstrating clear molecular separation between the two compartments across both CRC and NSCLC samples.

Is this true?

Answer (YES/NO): NO